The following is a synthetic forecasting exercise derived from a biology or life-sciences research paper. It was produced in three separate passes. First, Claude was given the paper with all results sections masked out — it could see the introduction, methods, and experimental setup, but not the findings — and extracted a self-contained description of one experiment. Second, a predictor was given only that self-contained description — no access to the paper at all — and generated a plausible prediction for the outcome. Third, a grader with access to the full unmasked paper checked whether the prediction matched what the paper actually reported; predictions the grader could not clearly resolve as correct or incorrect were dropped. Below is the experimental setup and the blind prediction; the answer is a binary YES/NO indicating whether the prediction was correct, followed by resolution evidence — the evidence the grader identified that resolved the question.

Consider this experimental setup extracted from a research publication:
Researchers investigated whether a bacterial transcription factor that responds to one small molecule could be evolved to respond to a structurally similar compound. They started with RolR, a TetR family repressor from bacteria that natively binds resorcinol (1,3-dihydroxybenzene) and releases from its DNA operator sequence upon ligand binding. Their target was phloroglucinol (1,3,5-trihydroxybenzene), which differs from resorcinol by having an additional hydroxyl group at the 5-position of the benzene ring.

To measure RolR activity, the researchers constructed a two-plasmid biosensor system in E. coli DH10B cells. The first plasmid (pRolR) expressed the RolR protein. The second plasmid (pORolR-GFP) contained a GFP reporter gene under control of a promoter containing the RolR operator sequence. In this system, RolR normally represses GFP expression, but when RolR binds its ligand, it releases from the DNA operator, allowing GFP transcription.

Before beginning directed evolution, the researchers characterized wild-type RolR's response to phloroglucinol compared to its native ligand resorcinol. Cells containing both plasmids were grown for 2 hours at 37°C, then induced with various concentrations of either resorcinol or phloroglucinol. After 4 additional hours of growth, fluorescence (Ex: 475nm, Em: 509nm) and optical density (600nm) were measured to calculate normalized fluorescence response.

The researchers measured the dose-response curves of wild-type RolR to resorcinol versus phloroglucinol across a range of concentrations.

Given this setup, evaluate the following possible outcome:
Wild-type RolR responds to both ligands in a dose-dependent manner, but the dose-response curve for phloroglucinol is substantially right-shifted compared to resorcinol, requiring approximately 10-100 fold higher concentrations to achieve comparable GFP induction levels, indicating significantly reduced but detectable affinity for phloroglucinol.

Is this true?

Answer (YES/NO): NO